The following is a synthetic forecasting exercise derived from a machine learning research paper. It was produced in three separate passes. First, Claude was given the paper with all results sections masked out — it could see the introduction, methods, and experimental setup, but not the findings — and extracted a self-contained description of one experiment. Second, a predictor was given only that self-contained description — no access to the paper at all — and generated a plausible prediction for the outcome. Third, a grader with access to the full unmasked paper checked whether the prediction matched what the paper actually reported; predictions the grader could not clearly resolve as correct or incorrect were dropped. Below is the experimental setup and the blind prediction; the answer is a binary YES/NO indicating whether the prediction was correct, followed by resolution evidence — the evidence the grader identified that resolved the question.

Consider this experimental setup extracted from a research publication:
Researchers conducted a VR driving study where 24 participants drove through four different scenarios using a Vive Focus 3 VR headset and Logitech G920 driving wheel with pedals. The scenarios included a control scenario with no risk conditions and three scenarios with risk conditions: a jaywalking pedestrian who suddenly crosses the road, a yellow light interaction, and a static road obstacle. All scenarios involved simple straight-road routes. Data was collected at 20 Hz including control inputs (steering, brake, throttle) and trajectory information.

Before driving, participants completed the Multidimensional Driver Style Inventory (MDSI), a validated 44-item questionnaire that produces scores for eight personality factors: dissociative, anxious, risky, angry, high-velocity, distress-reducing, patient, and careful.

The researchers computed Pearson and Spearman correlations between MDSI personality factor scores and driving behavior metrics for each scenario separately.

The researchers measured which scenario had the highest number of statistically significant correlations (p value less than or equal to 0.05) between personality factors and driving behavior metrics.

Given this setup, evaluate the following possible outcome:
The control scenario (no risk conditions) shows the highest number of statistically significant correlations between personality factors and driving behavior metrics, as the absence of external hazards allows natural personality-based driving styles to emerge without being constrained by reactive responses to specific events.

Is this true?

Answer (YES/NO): NO